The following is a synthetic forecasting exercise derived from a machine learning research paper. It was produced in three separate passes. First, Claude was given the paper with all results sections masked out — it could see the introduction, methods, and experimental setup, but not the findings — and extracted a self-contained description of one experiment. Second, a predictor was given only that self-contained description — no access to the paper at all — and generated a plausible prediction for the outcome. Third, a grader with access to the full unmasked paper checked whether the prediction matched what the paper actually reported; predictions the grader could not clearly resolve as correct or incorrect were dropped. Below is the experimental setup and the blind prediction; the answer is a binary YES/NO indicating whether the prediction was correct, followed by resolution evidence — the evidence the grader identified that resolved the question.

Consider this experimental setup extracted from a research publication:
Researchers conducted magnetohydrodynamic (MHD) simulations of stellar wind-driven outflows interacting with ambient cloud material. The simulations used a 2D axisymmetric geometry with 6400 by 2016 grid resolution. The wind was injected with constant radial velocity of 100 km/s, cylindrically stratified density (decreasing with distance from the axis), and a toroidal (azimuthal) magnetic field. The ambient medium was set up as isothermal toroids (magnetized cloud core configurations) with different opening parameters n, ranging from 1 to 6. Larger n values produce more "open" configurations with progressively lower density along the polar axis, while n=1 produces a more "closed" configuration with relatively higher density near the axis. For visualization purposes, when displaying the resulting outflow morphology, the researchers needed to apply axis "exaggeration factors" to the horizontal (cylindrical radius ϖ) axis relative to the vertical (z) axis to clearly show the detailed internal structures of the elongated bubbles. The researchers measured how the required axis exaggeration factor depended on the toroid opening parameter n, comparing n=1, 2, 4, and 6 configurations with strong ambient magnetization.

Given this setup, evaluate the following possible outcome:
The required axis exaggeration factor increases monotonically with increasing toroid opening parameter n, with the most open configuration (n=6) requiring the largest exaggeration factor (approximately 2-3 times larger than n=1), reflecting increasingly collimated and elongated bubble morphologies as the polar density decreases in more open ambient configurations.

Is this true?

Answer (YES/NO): NO